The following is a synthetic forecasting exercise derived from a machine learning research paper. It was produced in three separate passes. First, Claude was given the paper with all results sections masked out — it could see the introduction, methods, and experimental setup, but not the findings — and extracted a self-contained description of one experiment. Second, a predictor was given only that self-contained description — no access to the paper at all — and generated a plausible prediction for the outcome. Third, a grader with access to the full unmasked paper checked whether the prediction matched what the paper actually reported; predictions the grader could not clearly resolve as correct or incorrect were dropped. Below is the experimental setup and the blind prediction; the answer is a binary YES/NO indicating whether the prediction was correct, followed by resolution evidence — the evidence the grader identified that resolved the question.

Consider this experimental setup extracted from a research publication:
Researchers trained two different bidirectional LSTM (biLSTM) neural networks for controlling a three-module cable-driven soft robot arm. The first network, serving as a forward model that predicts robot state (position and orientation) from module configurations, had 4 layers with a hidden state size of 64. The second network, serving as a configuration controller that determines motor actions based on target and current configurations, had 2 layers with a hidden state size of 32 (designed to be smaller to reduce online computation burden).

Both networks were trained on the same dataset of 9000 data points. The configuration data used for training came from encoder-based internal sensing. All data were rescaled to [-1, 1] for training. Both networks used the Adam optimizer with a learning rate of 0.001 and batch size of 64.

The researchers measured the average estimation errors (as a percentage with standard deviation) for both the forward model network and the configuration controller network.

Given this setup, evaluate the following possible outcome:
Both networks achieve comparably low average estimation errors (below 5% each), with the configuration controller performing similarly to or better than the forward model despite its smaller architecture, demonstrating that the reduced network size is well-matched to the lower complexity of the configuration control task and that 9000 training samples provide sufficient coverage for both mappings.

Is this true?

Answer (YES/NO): YES